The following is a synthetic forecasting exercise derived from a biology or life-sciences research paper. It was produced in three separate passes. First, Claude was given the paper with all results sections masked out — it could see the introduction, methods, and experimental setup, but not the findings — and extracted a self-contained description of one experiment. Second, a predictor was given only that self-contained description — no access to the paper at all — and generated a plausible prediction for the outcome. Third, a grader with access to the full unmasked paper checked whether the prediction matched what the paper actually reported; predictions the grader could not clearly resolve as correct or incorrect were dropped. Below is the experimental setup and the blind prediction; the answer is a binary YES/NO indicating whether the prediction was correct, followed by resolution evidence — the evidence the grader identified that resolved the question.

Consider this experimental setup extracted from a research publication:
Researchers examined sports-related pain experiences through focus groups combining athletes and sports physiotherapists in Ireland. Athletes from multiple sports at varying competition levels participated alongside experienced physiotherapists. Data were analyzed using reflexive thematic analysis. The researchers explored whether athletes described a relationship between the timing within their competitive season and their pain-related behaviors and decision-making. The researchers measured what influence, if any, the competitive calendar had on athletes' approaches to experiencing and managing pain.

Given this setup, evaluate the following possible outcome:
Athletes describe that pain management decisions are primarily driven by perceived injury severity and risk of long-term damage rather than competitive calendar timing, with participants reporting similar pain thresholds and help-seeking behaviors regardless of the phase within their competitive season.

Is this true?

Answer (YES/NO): NO